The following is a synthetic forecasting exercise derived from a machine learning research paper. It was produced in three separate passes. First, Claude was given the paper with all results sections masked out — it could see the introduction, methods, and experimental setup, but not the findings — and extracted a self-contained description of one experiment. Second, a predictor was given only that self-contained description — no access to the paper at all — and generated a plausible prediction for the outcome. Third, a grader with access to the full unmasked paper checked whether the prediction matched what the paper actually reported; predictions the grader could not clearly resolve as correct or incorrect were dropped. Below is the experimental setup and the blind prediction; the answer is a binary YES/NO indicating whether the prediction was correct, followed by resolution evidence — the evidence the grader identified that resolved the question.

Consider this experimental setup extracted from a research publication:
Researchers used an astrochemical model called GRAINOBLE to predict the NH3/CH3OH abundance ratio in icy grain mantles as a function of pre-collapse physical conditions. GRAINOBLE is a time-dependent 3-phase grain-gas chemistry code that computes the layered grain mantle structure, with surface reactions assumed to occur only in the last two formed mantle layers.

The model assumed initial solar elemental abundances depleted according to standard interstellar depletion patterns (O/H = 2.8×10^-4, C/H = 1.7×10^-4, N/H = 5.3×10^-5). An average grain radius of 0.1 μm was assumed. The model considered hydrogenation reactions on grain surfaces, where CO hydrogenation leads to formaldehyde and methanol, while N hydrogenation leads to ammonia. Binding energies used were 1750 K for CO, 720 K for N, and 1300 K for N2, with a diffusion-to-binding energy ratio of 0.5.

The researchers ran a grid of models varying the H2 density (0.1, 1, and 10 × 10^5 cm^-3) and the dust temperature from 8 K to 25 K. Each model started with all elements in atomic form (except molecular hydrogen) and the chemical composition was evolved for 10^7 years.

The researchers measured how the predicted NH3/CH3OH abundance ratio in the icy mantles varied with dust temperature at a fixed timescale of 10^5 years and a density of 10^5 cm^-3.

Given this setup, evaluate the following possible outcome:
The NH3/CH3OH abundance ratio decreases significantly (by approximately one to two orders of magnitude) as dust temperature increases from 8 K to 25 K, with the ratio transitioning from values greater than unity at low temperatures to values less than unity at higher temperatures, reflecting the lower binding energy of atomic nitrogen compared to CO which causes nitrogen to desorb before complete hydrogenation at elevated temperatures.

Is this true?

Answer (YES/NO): NO